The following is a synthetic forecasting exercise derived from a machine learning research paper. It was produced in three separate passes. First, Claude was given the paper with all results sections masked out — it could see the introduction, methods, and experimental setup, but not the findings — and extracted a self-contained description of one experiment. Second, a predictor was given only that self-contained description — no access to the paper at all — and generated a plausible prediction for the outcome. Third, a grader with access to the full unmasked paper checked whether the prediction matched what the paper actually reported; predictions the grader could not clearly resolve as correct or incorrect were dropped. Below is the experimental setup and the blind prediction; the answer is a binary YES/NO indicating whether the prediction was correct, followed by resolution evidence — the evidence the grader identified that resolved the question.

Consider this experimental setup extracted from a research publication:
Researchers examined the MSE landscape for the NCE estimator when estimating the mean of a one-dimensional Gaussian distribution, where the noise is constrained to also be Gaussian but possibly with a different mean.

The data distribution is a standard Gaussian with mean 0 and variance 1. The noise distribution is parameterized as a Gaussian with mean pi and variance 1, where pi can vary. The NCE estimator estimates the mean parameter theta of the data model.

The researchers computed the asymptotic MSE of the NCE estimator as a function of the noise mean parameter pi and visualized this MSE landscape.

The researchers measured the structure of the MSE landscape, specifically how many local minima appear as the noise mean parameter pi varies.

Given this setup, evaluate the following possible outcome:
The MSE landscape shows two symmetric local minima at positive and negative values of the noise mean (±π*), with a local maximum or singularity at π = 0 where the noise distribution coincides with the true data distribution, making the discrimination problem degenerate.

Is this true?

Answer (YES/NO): NO